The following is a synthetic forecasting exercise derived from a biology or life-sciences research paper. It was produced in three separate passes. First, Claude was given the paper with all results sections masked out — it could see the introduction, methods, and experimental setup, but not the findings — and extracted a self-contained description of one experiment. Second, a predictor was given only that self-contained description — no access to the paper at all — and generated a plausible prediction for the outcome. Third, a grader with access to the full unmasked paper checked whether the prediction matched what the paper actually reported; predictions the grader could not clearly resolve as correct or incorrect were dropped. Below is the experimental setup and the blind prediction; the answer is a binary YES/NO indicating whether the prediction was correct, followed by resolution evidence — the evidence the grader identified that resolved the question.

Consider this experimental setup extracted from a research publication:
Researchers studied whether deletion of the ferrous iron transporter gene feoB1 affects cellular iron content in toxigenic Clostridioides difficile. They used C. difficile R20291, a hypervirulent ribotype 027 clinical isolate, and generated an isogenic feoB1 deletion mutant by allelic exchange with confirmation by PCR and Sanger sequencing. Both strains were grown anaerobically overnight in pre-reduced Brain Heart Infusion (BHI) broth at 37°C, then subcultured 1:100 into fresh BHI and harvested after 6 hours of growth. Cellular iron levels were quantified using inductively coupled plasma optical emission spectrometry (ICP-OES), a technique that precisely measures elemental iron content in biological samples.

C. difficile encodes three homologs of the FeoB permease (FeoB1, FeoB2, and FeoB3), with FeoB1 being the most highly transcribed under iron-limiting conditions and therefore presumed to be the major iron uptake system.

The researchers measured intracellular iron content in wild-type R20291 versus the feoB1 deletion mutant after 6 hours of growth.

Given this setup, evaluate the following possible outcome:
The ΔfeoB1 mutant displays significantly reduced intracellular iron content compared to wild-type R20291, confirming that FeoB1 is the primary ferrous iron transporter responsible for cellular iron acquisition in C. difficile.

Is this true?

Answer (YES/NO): NO